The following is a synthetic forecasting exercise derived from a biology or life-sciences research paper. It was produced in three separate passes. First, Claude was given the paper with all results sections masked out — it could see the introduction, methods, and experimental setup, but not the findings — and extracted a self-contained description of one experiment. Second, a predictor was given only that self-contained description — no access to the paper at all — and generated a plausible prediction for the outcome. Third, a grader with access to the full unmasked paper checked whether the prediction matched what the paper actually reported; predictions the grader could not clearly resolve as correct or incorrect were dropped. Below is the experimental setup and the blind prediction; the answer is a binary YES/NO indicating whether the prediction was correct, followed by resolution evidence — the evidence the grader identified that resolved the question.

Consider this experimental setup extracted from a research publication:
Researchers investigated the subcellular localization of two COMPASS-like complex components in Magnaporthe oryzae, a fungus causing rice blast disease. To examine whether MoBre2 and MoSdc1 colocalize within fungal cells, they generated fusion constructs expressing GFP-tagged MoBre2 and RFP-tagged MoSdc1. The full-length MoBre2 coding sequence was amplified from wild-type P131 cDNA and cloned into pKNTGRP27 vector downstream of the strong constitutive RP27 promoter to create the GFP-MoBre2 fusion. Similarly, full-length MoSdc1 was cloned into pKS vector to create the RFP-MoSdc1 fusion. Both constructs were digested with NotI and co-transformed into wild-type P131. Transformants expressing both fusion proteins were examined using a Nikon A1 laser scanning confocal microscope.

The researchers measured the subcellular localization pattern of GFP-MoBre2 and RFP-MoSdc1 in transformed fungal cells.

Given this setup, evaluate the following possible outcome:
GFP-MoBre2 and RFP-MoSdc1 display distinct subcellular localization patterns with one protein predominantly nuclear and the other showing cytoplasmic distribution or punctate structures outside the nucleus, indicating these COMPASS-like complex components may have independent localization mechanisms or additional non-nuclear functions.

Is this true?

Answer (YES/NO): NO